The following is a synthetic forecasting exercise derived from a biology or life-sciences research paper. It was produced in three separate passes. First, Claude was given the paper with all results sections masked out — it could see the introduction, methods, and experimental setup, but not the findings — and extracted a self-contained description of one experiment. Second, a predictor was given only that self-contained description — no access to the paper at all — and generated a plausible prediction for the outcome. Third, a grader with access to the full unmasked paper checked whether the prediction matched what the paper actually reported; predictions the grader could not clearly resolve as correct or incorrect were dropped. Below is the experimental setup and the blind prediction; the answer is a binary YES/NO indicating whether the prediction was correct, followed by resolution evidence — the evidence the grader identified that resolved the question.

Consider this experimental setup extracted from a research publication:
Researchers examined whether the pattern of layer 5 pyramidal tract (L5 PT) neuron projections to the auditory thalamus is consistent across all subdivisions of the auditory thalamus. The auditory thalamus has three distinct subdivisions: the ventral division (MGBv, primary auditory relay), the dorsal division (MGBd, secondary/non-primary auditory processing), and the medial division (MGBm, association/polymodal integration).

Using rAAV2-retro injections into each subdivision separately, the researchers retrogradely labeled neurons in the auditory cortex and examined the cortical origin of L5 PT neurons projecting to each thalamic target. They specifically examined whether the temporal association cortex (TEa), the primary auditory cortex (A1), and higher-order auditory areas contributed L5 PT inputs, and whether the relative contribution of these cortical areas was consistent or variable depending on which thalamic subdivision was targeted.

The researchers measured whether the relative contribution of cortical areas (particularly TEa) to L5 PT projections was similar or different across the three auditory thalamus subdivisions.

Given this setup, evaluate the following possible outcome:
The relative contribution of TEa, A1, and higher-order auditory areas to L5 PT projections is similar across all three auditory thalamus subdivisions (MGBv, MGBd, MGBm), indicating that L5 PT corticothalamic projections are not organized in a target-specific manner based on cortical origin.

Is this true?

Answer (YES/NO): YES